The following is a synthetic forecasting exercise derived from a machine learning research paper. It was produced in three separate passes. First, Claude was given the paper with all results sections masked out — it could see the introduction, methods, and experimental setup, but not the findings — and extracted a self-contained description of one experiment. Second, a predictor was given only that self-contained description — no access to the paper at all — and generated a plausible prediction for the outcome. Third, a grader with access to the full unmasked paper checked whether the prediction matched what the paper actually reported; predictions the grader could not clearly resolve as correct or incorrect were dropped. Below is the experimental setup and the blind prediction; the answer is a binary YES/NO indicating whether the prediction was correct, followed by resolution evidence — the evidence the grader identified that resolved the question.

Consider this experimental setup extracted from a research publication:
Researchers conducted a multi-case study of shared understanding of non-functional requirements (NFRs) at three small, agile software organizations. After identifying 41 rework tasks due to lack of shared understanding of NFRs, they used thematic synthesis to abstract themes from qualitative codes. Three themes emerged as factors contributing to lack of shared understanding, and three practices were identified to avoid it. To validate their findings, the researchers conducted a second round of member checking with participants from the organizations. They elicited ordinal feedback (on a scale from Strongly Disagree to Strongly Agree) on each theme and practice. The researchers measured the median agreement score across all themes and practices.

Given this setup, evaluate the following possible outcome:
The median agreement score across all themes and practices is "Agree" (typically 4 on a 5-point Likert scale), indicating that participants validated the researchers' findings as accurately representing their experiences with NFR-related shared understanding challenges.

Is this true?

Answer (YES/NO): YES